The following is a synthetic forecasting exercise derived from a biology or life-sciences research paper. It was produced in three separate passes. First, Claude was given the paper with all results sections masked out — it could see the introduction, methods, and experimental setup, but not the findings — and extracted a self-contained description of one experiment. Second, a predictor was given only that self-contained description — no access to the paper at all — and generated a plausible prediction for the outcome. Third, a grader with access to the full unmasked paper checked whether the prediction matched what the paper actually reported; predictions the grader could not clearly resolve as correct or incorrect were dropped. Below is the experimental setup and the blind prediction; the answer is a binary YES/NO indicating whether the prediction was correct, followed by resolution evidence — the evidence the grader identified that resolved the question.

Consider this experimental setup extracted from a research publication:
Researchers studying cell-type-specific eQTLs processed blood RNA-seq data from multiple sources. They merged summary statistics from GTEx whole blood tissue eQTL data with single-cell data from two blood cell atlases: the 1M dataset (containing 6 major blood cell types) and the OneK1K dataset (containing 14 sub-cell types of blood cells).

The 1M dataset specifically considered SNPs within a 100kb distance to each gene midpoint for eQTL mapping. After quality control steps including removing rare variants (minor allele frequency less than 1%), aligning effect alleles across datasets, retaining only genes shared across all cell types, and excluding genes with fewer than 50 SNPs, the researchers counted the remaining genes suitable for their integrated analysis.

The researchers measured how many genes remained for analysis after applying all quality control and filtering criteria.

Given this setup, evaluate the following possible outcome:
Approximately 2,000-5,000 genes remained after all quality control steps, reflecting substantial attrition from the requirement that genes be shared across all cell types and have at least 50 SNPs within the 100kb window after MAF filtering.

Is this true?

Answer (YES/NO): NO